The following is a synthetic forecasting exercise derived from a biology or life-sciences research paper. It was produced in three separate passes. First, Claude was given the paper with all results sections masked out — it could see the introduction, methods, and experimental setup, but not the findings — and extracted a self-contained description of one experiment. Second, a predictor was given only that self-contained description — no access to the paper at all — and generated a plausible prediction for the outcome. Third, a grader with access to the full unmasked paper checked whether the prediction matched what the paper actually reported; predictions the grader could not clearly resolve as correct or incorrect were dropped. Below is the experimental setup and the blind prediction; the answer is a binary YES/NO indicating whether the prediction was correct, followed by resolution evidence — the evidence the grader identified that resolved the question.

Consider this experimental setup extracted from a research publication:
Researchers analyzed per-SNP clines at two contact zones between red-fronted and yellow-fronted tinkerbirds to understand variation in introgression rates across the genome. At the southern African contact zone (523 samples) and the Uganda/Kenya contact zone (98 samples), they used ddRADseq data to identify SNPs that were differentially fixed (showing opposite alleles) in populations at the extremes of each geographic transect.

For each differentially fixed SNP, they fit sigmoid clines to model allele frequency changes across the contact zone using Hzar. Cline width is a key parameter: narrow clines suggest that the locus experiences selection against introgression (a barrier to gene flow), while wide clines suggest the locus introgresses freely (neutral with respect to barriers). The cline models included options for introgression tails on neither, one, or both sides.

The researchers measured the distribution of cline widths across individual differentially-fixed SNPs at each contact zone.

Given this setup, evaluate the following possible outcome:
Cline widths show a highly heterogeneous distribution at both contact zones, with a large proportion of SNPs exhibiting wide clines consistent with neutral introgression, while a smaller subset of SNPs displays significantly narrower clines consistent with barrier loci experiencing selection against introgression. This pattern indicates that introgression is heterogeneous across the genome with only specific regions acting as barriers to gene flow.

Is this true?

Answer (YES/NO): NO